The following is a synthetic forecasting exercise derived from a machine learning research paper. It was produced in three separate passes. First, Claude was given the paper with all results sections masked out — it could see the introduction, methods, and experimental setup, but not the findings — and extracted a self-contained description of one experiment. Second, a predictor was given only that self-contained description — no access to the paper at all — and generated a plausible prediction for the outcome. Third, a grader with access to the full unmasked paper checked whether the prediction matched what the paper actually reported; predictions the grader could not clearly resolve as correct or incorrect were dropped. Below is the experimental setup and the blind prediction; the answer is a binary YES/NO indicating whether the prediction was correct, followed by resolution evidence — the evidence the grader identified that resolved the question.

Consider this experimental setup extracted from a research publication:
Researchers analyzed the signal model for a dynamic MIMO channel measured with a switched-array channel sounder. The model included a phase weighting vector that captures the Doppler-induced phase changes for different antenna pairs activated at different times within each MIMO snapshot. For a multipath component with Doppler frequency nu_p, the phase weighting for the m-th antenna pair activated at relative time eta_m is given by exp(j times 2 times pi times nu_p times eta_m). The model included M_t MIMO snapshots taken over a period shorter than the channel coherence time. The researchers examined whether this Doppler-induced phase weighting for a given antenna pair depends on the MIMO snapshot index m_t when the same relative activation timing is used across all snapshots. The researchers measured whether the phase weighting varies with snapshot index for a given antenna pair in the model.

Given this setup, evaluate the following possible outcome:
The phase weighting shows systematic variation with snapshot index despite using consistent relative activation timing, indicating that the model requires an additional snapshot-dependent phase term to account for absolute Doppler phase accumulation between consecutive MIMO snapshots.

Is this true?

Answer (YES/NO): NO